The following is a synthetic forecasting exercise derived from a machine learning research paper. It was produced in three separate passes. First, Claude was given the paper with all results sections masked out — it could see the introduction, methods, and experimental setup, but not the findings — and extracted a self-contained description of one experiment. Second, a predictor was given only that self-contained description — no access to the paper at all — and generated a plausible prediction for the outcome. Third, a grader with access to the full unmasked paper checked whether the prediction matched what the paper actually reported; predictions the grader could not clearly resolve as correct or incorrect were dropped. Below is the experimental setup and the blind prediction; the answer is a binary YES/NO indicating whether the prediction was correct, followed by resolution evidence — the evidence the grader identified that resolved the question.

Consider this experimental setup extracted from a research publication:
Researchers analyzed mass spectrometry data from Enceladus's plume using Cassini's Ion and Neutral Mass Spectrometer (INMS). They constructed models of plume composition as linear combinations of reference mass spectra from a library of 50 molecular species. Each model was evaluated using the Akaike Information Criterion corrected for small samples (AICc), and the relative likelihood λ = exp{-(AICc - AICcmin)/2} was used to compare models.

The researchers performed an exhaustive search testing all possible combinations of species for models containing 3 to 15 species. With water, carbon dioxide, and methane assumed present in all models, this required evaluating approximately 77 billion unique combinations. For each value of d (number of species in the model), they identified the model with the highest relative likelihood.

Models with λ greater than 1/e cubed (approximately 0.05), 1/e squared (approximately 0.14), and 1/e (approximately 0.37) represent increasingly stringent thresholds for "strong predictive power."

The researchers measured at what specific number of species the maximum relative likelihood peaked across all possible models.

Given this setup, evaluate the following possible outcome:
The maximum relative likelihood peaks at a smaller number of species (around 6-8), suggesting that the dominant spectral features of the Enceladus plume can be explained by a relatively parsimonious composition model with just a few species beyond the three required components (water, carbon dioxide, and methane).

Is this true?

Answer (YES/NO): NO